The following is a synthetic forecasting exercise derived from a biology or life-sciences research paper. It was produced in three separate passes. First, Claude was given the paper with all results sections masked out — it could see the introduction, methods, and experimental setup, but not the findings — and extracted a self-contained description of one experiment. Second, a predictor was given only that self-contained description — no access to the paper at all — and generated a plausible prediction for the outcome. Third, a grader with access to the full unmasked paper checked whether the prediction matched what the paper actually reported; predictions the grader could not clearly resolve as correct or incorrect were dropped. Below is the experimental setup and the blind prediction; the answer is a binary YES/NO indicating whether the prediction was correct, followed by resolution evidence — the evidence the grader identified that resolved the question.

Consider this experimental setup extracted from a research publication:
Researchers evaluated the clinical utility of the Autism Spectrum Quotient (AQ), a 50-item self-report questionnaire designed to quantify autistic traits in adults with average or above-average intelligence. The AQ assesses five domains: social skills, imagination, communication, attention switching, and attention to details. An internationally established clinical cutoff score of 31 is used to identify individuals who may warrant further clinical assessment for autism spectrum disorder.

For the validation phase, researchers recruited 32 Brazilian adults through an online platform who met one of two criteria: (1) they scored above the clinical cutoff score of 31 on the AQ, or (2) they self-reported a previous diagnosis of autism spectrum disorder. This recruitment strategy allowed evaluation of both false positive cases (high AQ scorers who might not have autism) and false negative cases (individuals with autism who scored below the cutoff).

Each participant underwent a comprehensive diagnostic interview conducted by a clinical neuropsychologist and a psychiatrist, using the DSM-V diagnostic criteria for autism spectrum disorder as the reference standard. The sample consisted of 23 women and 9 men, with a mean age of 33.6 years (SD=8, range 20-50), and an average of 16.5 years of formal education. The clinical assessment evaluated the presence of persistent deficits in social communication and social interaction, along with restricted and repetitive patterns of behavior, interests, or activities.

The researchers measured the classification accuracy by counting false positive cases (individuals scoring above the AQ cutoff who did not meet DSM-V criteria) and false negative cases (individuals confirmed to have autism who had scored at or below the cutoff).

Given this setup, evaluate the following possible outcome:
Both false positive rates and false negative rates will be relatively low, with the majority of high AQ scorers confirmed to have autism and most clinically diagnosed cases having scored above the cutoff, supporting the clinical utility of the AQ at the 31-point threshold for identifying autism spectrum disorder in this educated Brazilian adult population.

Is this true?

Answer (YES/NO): NO